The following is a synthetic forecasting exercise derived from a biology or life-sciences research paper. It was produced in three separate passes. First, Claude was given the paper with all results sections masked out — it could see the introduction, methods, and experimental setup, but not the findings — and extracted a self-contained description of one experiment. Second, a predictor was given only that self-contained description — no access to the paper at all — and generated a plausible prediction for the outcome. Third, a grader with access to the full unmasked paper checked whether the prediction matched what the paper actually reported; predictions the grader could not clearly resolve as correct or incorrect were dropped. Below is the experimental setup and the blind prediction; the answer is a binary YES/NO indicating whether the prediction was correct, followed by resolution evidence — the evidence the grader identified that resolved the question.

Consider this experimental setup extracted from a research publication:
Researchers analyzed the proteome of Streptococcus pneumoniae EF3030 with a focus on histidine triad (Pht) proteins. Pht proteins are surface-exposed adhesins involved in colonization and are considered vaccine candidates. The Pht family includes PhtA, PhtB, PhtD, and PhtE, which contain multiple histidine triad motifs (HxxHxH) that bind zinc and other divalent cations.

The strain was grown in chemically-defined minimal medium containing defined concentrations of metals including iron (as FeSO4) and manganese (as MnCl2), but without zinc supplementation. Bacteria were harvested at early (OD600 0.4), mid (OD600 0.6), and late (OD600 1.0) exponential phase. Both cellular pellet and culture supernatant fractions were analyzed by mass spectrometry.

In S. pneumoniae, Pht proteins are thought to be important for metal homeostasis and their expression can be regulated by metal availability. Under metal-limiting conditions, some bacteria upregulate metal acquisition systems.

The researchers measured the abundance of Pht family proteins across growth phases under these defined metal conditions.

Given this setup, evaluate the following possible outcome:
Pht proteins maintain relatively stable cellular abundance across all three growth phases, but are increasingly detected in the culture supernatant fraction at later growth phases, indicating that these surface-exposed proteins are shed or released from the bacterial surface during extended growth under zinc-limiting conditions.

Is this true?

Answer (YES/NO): NO